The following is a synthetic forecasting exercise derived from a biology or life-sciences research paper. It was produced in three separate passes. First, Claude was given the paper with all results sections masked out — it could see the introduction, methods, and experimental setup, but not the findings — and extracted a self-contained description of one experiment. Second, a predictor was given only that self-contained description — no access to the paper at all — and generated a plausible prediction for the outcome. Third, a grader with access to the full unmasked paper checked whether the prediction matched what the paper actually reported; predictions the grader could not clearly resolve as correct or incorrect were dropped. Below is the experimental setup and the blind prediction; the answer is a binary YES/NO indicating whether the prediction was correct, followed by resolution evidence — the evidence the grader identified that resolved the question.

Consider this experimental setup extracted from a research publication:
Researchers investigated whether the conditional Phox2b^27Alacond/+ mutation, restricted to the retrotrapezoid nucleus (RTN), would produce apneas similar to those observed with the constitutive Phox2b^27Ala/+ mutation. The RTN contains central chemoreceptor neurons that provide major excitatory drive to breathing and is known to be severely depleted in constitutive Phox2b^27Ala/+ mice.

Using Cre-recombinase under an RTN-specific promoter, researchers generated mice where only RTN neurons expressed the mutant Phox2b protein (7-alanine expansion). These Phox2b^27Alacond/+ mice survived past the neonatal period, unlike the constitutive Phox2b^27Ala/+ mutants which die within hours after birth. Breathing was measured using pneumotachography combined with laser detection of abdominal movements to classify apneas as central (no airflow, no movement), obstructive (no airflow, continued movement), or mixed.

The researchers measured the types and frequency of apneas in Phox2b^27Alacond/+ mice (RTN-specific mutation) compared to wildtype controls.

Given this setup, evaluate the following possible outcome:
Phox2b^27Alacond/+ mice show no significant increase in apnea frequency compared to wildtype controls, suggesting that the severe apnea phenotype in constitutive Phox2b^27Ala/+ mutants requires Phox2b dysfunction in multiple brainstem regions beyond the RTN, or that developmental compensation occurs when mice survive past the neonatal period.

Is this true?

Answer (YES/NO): NO